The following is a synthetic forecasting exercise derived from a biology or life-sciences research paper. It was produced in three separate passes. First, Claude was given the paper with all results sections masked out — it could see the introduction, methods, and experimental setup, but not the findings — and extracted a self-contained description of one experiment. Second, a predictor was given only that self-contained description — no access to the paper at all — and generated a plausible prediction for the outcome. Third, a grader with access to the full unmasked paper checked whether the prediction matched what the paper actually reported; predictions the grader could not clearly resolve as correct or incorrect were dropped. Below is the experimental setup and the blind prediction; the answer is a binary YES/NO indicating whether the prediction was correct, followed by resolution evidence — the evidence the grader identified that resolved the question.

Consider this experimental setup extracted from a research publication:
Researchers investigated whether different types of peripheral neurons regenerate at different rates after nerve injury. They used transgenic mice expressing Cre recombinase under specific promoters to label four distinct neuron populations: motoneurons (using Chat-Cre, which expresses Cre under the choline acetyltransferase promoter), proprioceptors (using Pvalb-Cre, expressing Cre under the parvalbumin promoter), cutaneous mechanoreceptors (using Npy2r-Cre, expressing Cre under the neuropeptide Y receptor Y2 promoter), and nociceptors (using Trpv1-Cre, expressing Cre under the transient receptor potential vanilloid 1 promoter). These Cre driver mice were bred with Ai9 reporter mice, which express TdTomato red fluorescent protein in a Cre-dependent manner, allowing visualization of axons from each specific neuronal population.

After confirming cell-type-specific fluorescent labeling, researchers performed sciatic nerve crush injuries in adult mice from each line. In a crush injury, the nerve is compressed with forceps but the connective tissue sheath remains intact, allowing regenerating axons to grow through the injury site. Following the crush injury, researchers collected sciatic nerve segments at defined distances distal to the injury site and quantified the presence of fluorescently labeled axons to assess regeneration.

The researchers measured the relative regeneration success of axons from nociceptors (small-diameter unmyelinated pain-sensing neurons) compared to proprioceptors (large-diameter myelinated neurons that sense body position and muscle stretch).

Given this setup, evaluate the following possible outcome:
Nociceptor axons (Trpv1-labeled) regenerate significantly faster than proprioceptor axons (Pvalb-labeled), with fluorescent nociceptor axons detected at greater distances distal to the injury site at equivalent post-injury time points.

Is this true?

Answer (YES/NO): YES